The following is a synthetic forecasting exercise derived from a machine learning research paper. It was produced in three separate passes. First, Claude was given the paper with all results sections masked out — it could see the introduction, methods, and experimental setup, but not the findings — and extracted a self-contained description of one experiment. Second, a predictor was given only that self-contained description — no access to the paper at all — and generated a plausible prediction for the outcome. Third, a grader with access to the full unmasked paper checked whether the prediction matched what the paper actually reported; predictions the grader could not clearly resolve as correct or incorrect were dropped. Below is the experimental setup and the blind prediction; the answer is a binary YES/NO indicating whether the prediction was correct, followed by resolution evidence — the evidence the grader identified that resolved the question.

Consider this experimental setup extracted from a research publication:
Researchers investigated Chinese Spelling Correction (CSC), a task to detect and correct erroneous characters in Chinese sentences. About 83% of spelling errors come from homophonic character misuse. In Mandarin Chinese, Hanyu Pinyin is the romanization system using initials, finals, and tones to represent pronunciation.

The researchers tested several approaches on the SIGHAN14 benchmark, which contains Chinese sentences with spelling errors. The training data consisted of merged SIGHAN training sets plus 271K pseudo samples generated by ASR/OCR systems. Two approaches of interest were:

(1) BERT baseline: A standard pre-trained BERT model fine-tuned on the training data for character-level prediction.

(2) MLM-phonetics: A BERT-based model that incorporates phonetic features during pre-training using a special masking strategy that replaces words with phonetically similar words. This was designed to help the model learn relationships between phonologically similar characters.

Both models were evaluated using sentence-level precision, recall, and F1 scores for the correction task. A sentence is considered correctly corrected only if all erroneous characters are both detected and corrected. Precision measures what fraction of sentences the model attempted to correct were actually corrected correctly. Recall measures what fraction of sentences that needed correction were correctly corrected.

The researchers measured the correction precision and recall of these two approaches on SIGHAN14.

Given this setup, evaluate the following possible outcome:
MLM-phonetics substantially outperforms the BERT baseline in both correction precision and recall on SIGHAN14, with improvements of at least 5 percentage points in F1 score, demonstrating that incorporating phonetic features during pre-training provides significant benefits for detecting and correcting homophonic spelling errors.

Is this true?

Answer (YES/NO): NO